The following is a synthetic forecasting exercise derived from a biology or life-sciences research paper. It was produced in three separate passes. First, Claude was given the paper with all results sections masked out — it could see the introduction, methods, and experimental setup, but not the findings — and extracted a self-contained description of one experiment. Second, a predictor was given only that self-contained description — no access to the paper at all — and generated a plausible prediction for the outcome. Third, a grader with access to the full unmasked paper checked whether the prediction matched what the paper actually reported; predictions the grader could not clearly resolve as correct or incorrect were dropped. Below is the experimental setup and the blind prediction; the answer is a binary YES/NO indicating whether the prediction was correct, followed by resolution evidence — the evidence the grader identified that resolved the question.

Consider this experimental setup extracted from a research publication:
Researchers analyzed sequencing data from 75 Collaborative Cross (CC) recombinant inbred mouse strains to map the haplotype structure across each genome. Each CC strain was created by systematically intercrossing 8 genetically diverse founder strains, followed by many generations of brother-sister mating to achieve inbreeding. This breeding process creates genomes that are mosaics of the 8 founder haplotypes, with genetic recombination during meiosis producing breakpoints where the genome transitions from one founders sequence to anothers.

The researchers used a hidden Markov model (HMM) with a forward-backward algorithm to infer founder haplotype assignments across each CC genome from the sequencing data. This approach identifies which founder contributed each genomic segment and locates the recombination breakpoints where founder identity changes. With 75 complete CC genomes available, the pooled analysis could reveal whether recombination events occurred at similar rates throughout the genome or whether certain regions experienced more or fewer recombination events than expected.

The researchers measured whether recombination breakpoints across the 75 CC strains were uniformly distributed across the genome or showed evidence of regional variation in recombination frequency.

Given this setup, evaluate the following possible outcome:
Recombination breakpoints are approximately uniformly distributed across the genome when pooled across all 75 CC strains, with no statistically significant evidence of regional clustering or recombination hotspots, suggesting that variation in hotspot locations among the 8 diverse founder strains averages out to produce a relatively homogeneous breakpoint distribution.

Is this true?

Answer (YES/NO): NO